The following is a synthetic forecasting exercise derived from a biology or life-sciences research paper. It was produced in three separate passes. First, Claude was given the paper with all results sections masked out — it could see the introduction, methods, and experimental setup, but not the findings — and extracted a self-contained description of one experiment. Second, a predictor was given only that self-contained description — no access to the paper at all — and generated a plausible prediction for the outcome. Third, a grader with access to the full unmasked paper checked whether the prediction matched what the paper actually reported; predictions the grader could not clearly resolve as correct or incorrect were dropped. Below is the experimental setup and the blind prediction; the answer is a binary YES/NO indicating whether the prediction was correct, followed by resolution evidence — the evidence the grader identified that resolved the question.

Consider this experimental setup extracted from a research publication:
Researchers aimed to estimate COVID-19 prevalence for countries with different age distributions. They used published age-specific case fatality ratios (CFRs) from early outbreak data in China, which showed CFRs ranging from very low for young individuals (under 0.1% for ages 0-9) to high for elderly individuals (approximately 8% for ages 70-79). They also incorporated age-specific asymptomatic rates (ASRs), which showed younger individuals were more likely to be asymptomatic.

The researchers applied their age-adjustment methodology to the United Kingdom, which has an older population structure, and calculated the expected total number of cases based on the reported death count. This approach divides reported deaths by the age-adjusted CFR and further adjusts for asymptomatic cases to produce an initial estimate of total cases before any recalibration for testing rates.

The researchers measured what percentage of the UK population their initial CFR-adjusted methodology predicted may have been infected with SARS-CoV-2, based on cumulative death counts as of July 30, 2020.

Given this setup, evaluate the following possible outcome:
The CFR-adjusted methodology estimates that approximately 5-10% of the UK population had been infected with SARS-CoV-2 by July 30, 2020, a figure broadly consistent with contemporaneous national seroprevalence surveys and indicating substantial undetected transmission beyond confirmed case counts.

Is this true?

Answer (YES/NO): NO